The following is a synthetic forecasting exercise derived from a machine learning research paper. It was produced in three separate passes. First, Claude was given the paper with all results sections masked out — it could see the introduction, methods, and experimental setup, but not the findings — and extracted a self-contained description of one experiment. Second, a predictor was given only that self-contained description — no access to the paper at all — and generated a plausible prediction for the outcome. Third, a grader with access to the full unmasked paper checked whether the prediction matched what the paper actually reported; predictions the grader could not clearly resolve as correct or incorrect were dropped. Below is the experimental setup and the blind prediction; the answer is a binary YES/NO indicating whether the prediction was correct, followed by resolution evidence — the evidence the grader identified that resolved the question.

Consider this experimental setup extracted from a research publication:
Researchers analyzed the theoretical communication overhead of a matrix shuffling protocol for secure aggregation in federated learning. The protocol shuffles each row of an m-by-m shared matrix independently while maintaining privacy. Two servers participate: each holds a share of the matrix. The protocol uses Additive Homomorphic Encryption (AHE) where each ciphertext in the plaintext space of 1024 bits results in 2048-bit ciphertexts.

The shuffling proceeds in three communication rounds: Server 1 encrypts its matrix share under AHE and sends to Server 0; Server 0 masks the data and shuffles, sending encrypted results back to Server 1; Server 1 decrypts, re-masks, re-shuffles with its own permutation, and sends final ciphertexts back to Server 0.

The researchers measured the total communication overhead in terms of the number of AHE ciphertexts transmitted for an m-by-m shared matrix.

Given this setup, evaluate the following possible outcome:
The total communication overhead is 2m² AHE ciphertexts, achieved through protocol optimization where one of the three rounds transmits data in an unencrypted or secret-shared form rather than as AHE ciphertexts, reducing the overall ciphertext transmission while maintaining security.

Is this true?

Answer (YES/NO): NO